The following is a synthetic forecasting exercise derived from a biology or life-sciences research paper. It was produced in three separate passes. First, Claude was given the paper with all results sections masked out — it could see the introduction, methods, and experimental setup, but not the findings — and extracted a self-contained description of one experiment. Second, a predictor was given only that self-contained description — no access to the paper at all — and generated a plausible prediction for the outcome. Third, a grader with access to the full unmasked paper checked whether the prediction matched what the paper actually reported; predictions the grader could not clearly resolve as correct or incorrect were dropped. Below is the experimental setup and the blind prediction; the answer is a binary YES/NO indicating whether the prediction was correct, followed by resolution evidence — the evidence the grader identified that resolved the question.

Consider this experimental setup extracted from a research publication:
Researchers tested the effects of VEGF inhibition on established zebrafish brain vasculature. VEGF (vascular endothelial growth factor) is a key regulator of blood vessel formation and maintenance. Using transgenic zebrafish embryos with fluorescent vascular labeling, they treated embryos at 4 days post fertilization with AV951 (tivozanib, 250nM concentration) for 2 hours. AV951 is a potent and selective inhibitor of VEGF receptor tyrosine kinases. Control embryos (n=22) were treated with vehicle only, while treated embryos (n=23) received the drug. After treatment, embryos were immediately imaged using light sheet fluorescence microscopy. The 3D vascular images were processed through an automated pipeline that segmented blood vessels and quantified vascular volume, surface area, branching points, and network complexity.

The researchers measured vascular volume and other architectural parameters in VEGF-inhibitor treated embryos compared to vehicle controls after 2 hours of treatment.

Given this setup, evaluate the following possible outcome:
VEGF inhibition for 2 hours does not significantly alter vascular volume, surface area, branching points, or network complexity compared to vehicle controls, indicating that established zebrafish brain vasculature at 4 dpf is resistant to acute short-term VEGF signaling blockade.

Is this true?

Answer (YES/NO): NO